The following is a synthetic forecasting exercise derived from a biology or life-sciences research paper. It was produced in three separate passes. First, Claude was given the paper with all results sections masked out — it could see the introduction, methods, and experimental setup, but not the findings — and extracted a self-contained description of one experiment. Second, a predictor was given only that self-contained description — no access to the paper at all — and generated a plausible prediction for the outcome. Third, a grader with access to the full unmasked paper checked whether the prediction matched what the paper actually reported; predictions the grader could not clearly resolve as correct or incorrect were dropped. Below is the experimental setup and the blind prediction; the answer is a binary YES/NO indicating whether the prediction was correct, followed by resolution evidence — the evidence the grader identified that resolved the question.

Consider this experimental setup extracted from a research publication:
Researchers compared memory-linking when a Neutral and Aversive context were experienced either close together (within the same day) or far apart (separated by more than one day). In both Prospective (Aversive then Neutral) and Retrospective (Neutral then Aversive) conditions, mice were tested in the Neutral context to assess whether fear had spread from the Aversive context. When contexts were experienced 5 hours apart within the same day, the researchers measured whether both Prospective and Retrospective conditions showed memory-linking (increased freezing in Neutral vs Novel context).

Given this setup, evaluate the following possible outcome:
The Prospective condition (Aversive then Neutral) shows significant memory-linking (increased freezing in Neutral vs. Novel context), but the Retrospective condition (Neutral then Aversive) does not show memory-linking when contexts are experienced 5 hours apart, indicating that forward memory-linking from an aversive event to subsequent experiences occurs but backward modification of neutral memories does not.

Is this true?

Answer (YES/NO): NO